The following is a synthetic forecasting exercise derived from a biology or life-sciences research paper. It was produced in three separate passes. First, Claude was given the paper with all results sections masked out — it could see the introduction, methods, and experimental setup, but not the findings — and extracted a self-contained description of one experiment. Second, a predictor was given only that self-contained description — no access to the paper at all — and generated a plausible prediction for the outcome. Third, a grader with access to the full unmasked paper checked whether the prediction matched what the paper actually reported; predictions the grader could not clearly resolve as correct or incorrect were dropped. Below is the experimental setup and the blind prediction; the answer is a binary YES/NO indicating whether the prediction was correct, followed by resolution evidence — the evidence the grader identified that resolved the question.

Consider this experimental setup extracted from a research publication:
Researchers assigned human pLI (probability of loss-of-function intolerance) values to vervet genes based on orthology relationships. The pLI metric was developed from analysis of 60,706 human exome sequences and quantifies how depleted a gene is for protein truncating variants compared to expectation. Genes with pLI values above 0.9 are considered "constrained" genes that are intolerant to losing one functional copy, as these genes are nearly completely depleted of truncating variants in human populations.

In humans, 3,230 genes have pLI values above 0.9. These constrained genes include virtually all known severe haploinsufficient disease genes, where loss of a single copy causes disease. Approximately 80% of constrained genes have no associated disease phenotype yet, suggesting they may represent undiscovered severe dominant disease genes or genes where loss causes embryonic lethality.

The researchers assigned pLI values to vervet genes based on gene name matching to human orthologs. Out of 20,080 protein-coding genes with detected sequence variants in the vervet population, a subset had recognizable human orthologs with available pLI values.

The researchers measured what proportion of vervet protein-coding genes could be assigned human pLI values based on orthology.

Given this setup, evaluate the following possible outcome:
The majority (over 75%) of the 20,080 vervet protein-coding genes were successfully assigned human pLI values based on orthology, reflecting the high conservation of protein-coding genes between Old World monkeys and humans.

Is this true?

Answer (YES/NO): YES